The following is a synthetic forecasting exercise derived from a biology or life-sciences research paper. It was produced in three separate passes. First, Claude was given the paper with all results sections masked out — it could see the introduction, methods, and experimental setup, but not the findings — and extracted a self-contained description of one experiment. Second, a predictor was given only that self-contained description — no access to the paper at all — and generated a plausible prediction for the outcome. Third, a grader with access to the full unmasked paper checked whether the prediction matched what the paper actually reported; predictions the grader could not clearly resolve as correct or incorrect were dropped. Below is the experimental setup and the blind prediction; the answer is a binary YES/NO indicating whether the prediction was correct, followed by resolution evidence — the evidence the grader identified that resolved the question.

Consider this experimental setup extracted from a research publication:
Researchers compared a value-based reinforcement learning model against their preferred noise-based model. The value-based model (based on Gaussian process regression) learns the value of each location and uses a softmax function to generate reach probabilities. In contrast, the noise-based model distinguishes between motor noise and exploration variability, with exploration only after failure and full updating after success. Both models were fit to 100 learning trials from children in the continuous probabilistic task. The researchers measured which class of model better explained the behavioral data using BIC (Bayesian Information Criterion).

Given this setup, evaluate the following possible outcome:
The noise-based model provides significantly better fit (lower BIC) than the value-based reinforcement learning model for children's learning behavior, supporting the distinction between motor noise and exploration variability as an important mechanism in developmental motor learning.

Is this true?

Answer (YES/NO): YES